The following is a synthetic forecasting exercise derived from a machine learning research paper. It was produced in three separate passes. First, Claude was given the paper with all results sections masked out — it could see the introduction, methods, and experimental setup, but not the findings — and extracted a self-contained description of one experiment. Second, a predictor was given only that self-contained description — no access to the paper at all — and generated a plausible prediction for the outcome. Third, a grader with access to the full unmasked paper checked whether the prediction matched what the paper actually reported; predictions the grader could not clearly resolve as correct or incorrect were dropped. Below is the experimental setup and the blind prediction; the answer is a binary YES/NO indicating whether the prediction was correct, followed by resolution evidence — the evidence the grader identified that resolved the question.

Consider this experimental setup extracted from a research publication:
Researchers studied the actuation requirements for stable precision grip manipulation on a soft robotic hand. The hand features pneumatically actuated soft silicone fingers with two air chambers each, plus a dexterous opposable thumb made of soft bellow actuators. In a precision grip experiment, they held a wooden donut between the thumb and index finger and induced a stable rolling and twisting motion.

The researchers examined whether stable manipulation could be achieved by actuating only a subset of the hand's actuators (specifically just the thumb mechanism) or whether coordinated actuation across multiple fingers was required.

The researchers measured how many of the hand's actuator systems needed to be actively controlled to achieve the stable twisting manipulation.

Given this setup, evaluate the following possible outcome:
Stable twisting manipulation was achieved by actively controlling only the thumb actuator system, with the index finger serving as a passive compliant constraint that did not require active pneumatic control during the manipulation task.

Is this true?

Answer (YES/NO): YES